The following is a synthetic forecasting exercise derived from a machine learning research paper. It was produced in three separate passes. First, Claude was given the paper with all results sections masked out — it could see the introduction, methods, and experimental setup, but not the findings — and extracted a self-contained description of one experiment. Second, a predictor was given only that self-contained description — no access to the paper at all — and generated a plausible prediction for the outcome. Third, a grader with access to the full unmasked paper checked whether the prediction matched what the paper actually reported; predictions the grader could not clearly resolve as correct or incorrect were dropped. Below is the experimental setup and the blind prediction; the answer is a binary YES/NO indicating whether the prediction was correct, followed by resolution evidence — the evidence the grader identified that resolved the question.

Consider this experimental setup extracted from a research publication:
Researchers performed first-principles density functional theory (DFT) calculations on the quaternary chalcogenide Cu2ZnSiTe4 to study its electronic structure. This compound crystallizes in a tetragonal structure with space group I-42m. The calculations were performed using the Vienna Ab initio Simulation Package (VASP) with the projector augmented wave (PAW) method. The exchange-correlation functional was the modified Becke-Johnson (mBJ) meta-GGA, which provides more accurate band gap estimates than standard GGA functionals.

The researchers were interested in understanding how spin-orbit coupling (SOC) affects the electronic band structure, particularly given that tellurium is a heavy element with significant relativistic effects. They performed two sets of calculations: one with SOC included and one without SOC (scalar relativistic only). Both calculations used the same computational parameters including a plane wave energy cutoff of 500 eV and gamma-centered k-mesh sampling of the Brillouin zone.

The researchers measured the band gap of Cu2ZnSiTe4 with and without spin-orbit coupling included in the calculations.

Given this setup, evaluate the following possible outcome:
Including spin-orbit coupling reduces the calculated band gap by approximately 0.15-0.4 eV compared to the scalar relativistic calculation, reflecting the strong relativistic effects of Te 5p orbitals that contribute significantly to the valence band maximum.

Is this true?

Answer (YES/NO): YES